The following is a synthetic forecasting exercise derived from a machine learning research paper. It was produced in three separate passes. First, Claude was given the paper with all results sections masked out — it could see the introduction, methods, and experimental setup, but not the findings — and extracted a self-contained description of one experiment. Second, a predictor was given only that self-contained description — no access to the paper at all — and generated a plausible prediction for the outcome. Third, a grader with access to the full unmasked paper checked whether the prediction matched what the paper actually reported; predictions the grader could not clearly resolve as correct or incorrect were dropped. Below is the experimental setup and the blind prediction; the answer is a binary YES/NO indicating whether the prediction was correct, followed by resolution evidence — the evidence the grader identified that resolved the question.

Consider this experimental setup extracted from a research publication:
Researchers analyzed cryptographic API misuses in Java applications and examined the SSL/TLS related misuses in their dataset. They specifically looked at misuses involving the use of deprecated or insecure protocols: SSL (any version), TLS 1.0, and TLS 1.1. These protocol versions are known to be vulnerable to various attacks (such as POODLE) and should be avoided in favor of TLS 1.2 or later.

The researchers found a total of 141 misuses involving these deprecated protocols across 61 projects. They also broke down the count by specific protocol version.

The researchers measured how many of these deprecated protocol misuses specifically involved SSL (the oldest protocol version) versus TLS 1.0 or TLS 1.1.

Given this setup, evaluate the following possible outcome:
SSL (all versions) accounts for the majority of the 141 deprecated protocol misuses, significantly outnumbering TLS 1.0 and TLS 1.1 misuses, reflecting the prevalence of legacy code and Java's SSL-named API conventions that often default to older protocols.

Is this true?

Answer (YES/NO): NO